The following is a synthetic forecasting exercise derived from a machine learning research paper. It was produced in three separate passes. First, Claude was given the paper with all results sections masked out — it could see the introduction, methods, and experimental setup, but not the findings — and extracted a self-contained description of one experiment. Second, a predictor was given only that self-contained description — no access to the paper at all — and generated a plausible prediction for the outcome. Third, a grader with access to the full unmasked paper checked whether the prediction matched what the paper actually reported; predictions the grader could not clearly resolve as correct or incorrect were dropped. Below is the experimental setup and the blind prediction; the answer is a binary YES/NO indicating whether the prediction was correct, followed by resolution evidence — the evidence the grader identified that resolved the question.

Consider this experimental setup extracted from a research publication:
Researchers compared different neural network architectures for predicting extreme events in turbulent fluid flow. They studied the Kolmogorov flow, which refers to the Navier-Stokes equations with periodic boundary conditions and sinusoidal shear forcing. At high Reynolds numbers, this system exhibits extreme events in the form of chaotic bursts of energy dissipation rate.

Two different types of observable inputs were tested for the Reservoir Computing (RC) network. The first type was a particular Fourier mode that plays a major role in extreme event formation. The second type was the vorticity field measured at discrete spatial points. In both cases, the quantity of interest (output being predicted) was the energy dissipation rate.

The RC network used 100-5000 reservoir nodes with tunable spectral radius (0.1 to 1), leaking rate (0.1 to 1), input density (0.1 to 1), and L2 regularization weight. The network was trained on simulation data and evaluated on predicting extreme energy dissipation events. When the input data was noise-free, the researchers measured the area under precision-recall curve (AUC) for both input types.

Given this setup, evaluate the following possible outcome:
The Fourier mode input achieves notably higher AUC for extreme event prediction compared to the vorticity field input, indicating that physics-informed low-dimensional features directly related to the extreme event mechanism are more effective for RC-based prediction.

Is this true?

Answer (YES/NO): YES